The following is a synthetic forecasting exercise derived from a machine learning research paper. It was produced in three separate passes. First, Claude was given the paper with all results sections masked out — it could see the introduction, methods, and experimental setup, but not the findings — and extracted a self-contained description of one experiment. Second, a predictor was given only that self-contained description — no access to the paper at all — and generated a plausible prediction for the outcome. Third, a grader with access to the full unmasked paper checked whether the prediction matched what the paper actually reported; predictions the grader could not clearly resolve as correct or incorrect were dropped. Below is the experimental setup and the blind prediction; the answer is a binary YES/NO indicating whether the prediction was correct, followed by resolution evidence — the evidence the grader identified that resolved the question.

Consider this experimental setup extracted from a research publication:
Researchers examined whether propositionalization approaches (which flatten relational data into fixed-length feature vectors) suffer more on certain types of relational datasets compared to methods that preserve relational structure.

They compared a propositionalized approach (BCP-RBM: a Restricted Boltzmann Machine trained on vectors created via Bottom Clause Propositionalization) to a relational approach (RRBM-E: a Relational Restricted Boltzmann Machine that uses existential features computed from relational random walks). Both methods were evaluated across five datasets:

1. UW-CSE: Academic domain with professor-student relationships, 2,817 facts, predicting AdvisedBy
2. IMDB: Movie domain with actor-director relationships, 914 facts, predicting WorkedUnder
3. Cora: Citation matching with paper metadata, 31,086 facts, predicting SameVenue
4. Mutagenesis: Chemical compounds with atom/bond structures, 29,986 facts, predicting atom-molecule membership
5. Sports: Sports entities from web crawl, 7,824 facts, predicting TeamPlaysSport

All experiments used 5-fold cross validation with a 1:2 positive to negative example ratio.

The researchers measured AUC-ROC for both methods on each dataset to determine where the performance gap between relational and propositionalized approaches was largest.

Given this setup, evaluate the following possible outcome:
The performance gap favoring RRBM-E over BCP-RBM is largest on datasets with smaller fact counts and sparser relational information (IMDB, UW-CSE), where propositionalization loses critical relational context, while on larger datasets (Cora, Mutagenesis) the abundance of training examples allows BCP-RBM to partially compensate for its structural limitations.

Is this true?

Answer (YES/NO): NO